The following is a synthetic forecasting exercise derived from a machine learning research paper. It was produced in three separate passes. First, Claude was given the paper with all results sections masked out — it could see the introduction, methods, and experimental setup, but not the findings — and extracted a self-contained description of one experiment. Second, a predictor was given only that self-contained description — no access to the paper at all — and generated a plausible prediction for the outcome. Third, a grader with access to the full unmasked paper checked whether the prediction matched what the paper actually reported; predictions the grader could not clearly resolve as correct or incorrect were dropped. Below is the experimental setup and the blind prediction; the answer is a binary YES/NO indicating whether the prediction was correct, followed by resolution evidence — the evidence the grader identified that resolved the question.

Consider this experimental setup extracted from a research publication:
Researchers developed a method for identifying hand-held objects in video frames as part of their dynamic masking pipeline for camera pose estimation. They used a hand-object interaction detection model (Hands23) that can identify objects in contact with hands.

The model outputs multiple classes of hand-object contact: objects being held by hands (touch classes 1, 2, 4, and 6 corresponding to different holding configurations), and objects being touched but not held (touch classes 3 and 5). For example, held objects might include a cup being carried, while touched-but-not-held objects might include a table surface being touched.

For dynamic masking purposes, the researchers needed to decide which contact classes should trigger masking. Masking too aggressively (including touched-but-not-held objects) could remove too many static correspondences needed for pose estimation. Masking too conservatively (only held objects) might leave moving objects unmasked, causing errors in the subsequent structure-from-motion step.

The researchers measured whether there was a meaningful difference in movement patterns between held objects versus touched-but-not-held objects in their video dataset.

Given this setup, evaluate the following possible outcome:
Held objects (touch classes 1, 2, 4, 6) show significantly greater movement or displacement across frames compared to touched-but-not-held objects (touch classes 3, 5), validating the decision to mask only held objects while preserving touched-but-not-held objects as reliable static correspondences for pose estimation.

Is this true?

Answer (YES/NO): YES